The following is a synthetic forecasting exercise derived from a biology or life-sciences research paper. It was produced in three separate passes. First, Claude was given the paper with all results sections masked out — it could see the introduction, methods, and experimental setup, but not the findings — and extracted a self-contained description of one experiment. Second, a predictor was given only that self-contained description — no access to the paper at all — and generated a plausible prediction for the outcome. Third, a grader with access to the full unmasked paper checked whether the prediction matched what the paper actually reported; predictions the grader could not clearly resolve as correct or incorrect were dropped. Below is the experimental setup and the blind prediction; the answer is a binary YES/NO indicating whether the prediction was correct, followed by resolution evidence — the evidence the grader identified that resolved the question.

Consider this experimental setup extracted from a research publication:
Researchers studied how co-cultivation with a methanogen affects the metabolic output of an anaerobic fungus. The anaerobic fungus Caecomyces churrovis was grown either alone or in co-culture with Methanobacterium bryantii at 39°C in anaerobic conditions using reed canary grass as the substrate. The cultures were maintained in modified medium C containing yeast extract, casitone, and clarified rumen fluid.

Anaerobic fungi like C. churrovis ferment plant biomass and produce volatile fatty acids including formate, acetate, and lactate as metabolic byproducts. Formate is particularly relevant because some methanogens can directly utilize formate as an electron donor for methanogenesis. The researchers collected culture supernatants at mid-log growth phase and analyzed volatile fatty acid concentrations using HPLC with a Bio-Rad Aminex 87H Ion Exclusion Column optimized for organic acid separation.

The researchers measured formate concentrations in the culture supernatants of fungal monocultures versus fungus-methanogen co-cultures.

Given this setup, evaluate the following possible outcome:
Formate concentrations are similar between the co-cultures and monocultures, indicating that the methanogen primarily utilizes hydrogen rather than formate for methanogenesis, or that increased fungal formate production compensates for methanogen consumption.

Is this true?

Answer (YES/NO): NO